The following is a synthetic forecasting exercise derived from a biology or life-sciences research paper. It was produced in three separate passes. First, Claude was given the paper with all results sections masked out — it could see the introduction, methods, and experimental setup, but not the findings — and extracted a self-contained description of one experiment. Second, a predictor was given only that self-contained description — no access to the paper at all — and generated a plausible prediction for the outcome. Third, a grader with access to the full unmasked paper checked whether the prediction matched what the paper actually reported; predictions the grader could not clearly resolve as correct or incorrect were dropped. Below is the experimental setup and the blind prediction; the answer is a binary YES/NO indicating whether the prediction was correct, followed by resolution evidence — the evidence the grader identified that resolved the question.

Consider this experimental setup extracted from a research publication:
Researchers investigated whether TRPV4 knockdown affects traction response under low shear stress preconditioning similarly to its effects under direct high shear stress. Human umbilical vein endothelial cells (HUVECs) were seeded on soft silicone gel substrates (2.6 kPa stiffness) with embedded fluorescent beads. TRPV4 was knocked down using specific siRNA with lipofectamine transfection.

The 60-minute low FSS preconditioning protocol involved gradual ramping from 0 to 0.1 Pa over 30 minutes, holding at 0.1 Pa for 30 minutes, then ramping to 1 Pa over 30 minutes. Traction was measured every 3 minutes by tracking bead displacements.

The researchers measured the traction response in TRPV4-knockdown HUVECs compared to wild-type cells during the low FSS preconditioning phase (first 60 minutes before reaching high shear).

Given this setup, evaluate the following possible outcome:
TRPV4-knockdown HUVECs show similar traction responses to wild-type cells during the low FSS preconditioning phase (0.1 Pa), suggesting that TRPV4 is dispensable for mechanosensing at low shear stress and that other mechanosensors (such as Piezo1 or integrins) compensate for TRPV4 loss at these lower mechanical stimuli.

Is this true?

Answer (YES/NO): NO